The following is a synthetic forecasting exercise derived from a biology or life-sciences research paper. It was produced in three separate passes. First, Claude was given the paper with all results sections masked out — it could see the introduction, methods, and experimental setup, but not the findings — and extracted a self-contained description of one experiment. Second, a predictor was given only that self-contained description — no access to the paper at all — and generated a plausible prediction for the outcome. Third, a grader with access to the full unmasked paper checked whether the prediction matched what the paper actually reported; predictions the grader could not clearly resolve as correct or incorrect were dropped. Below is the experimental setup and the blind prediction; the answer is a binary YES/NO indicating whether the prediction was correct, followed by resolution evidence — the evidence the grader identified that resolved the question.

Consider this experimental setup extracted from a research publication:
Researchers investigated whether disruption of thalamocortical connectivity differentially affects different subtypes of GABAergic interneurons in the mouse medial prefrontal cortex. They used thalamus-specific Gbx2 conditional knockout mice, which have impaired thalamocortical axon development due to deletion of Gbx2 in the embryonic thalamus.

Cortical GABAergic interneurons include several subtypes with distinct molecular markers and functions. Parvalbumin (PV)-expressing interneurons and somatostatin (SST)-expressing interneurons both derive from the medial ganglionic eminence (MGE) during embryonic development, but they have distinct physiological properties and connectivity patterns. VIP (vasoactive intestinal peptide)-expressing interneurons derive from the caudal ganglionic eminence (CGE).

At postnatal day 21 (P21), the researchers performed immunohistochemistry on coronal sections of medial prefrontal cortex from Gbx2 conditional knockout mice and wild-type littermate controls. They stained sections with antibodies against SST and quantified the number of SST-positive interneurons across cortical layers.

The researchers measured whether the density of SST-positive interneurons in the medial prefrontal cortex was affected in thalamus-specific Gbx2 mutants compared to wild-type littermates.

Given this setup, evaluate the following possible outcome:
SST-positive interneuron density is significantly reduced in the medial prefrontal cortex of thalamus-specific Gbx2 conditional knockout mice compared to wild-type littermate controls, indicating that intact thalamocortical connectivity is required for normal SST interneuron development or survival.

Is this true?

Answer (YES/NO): YES